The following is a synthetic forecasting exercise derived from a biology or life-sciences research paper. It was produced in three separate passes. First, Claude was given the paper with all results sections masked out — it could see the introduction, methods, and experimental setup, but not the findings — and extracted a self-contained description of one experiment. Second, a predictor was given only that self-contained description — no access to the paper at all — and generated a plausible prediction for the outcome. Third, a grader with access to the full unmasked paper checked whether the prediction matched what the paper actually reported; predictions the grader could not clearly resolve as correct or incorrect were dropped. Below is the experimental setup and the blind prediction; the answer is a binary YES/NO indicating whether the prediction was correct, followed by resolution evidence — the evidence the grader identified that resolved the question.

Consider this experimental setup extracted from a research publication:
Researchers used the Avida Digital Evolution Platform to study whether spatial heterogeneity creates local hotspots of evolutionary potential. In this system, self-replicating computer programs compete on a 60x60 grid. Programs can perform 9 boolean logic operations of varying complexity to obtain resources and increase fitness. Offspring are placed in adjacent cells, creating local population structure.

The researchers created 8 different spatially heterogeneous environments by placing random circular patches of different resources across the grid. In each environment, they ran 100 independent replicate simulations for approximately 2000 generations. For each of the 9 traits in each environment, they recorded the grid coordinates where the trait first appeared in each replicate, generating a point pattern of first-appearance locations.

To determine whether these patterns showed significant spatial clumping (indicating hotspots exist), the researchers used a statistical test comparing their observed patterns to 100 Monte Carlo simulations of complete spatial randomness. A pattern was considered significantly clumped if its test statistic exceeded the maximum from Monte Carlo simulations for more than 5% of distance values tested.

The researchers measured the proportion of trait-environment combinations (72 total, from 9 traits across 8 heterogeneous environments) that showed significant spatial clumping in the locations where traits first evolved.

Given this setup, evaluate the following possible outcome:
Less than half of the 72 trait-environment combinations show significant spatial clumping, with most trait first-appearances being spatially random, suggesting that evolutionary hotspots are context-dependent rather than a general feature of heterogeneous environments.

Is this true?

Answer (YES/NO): NO